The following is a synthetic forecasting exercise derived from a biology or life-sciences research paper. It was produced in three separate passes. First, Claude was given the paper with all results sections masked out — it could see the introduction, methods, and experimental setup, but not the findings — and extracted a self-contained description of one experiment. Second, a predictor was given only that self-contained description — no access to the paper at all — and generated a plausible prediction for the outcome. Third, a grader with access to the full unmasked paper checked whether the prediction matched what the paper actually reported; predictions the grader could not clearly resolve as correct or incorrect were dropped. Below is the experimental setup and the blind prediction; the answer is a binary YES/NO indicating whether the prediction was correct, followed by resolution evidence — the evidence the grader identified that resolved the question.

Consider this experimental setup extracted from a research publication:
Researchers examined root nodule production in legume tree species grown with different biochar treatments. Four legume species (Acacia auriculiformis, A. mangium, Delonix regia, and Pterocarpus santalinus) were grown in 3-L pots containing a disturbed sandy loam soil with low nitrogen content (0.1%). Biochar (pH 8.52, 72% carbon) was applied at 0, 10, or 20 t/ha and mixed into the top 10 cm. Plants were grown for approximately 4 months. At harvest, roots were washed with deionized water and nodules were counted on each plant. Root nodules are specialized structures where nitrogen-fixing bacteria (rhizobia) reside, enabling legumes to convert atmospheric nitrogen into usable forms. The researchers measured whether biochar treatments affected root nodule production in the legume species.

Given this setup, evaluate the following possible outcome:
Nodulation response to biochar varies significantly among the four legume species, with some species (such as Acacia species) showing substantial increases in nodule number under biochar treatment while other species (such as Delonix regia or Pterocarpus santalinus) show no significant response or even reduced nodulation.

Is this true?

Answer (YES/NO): NO